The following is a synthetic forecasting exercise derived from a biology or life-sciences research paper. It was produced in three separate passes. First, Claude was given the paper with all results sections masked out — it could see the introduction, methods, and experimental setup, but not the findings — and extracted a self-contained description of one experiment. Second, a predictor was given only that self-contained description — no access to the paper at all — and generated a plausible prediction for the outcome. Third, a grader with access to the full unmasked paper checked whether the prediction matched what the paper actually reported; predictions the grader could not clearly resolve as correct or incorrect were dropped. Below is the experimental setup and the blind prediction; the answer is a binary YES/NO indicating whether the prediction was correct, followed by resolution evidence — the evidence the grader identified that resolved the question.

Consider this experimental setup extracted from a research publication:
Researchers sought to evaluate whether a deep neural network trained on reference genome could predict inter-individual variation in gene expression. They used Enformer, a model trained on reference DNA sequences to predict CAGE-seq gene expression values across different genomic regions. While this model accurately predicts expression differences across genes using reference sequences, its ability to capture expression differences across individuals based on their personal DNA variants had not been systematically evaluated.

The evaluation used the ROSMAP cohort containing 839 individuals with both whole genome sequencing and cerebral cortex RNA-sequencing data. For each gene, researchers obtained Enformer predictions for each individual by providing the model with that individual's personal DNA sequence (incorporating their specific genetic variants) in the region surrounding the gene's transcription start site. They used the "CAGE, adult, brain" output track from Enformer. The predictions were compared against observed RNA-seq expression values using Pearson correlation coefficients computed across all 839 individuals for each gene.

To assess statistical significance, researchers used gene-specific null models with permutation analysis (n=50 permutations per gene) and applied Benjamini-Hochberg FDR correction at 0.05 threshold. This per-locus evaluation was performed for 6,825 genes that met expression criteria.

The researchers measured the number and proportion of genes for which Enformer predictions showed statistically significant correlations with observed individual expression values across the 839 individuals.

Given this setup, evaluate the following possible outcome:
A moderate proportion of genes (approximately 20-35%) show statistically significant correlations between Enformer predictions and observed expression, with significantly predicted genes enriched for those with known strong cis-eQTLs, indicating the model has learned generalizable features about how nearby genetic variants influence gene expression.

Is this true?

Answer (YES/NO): NO